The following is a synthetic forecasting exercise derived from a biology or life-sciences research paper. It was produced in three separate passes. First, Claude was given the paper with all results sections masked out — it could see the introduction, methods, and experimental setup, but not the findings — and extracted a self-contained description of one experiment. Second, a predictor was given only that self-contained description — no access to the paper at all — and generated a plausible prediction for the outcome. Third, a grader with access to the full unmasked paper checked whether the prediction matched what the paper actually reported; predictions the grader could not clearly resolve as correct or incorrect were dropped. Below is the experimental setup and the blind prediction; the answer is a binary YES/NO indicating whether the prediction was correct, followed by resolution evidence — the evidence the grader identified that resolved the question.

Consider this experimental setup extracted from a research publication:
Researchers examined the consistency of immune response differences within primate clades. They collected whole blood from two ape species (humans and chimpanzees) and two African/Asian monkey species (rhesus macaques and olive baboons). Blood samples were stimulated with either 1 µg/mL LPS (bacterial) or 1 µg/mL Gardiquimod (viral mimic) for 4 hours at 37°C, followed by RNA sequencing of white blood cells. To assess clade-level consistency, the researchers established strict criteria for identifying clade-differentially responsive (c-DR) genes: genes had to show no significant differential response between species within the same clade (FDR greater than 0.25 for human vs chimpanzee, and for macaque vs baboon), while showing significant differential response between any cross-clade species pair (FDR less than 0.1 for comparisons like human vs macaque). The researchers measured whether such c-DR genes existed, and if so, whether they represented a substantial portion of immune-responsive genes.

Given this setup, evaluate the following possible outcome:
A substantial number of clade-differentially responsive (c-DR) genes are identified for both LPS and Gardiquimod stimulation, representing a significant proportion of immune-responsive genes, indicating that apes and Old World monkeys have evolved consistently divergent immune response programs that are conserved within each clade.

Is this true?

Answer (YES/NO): YES